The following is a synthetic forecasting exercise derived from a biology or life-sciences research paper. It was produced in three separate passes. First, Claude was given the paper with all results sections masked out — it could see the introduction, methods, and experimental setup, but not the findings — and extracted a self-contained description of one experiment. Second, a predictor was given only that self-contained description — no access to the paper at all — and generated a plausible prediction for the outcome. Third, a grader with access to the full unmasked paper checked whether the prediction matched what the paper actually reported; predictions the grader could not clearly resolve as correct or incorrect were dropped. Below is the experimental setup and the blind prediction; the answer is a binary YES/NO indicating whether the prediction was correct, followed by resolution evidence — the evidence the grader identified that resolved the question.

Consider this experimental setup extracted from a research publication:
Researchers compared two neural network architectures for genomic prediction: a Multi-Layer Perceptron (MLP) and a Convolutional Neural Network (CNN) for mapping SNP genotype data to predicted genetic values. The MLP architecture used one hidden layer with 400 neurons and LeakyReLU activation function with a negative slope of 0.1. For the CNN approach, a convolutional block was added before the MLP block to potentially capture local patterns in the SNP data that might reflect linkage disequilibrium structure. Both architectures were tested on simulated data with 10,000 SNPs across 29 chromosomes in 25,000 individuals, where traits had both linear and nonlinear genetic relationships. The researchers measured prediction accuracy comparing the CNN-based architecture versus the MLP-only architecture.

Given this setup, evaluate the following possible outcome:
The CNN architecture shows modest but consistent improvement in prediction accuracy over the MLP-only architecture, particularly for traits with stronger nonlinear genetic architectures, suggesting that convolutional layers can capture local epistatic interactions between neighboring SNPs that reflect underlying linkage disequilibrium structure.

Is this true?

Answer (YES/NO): NO